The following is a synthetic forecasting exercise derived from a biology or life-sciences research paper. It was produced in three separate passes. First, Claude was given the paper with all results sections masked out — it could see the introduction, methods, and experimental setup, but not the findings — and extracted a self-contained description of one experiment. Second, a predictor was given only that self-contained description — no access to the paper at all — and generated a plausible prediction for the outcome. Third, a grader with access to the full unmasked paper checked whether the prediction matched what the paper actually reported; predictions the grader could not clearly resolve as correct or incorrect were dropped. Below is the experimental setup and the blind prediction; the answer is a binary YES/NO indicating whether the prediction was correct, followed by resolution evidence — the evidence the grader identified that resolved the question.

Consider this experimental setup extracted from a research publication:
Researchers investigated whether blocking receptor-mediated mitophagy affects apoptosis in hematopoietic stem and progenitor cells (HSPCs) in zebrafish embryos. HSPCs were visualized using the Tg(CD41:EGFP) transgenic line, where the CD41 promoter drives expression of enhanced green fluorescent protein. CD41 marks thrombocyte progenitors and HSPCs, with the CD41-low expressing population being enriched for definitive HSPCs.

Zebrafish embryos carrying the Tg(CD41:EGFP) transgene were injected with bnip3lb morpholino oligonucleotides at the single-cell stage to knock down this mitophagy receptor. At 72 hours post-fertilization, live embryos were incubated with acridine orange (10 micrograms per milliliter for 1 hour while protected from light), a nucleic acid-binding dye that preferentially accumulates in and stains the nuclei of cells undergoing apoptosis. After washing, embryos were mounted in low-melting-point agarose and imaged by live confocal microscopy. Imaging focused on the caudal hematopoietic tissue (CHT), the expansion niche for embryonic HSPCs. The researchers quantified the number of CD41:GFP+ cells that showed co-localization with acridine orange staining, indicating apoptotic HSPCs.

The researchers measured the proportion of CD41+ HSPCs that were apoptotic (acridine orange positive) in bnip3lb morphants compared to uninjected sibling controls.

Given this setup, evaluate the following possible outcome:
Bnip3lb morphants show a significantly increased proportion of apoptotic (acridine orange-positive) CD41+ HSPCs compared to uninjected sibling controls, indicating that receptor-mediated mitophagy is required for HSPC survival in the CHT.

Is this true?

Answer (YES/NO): YES